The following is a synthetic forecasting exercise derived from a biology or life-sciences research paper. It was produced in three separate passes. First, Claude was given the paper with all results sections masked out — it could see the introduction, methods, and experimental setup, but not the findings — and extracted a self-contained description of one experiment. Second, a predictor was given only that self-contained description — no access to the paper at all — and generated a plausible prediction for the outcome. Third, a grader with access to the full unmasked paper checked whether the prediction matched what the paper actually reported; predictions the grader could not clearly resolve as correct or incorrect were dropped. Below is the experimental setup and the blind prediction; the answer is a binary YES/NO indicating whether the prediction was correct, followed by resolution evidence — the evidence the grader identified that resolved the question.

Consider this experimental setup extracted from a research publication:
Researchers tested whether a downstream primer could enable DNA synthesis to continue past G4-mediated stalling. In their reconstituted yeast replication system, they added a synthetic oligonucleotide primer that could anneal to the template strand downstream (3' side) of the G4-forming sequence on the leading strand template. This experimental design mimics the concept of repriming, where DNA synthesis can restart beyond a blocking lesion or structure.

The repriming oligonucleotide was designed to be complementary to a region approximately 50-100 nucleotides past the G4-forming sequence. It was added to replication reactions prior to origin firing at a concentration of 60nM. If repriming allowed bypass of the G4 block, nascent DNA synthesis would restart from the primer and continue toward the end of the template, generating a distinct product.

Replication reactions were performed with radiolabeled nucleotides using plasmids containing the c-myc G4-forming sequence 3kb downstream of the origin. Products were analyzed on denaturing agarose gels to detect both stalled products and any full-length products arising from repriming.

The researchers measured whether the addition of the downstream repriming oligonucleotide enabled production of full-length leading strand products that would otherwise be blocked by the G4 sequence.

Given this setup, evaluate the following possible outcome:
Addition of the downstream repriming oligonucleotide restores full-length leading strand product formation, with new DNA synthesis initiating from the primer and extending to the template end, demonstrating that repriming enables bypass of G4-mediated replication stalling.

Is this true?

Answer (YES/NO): YES